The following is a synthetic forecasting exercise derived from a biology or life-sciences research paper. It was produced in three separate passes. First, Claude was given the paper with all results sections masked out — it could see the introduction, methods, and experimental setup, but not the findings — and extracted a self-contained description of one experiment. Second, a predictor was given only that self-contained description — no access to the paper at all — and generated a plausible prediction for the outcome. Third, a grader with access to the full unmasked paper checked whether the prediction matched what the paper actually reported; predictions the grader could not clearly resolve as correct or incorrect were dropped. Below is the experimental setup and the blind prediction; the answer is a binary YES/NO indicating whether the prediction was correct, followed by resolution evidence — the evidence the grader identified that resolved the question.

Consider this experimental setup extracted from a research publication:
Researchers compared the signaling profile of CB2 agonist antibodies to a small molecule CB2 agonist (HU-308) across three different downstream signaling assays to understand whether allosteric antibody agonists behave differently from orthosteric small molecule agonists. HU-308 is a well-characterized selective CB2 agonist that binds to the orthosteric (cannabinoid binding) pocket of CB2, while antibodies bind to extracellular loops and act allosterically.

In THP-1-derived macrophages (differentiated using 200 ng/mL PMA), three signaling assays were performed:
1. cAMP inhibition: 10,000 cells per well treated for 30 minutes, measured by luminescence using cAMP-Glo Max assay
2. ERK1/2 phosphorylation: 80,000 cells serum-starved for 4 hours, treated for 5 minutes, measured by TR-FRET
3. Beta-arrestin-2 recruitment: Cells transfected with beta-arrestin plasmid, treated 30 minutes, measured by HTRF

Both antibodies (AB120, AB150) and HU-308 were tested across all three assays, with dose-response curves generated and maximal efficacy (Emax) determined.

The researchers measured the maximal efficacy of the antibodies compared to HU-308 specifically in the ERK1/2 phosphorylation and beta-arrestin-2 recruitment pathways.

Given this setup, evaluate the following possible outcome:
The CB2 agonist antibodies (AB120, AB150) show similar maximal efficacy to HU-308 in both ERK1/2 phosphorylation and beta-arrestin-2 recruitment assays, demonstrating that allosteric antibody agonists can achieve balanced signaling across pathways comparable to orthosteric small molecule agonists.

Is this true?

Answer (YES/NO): NO